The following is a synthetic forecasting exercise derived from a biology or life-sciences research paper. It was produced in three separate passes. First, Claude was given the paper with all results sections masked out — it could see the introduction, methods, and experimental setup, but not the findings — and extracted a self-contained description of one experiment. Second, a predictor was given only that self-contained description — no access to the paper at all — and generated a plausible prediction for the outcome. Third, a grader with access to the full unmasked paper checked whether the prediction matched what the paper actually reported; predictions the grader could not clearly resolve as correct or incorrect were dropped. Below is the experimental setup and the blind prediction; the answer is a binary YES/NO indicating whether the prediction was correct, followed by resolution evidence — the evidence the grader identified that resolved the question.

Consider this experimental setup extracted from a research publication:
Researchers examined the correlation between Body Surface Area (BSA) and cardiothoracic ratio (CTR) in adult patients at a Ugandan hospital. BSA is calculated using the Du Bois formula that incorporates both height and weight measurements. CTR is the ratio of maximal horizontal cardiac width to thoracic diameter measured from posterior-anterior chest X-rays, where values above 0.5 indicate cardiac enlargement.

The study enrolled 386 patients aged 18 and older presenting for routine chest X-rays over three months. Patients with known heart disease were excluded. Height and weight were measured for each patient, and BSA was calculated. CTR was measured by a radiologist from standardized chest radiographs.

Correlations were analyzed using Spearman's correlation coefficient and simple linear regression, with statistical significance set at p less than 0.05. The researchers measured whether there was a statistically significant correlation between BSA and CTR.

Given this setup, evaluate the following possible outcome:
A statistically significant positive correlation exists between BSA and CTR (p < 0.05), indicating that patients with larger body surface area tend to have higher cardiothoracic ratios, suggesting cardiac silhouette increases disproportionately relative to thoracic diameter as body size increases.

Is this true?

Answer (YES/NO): YES